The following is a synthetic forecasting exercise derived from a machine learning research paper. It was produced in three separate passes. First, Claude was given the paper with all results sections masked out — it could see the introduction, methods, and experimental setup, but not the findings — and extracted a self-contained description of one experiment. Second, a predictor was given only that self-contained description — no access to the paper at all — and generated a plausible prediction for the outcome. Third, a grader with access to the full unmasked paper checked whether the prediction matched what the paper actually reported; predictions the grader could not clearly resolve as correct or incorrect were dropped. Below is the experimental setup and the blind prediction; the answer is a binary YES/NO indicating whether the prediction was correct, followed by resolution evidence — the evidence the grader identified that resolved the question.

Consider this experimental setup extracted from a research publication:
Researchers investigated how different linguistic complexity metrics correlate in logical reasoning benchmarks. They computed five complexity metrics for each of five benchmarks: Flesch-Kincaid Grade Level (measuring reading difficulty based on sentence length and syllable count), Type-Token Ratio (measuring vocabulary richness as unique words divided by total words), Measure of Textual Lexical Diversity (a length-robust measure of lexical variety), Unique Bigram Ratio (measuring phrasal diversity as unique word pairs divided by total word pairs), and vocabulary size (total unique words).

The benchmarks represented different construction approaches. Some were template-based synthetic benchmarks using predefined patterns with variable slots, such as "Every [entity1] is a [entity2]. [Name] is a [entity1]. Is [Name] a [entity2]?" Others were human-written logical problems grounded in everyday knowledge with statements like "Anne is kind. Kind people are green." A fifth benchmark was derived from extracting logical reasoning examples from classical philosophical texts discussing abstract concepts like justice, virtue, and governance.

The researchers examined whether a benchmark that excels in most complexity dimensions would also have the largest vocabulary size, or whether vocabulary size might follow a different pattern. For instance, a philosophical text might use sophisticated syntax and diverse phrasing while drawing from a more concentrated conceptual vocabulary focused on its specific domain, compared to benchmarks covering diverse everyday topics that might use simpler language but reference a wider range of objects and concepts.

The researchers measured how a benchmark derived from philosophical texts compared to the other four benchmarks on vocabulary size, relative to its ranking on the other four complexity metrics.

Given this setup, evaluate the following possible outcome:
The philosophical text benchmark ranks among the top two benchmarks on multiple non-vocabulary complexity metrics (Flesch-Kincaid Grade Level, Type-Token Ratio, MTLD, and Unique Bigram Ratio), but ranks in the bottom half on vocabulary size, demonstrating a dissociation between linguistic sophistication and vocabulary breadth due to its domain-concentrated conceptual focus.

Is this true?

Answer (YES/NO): NO